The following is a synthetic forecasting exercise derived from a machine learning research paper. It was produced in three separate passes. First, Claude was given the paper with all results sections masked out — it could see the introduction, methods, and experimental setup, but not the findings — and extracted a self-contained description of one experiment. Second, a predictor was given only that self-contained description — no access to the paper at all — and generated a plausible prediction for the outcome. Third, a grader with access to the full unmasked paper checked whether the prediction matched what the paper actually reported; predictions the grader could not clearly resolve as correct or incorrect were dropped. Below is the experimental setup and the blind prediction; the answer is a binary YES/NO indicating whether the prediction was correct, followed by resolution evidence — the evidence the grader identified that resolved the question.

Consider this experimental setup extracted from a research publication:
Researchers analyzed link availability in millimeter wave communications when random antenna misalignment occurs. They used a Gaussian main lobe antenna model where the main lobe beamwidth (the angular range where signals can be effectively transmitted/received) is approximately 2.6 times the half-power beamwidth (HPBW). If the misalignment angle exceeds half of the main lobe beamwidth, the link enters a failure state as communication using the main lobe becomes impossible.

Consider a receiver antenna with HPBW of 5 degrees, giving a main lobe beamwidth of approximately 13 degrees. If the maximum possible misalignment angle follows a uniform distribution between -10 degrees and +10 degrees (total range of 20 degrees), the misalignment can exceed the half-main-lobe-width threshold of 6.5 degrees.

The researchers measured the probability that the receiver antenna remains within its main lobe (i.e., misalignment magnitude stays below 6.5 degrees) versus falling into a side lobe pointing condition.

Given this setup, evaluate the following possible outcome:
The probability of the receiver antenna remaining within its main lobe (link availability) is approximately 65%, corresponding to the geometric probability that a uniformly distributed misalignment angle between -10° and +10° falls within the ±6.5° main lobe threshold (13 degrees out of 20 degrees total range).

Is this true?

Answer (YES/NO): YES